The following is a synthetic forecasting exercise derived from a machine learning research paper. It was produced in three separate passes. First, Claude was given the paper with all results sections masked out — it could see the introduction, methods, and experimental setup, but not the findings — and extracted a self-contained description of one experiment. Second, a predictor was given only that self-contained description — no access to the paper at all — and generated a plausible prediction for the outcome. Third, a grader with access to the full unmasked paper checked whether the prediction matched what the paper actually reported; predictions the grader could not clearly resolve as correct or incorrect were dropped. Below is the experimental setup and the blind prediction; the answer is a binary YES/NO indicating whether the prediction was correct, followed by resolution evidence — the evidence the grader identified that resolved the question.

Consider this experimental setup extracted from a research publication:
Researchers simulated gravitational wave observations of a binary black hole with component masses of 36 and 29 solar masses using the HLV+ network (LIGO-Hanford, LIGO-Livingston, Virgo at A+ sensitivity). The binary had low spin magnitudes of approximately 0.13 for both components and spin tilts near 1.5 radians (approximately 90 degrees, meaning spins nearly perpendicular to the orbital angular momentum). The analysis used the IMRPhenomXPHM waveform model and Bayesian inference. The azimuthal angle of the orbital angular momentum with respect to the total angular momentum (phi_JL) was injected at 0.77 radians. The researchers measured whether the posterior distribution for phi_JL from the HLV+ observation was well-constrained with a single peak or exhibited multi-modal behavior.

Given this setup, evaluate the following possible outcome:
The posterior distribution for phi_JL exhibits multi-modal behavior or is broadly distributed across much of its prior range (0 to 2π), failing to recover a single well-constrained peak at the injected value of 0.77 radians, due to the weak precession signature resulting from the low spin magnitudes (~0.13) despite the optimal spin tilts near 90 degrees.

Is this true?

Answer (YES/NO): YES